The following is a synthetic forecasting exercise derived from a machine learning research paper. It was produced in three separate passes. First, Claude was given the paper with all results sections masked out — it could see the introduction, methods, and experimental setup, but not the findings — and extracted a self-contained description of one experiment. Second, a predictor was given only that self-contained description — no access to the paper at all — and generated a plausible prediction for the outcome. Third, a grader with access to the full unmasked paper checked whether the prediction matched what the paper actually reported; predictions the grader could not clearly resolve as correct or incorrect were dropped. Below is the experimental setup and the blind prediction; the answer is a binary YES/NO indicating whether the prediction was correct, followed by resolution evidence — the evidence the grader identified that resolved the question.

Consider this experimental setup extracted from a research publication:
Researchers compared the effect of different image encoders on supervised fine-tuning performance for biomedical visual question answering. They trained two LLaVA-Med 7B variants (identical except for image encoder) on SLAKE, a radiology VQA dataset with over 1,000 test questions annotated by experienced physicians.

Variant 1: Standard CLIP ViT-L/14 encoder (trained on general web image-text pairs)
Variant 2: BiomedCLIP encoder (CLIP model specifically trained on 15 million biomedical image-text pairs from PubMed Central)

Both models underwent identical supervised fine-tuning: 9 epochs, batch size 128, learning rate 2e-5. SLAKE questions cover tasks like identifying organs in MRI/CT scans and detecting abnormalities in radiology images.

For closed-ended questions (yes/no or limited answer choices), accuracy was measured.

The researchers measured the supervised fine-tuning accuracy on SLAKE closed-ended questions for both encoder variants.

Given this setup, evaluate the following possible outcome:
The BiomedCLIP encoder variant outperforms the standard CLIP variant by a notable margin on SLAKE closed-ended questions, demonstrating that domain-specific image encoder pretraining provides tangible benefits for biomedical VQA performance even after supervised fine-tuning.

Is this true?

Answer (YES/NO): NO